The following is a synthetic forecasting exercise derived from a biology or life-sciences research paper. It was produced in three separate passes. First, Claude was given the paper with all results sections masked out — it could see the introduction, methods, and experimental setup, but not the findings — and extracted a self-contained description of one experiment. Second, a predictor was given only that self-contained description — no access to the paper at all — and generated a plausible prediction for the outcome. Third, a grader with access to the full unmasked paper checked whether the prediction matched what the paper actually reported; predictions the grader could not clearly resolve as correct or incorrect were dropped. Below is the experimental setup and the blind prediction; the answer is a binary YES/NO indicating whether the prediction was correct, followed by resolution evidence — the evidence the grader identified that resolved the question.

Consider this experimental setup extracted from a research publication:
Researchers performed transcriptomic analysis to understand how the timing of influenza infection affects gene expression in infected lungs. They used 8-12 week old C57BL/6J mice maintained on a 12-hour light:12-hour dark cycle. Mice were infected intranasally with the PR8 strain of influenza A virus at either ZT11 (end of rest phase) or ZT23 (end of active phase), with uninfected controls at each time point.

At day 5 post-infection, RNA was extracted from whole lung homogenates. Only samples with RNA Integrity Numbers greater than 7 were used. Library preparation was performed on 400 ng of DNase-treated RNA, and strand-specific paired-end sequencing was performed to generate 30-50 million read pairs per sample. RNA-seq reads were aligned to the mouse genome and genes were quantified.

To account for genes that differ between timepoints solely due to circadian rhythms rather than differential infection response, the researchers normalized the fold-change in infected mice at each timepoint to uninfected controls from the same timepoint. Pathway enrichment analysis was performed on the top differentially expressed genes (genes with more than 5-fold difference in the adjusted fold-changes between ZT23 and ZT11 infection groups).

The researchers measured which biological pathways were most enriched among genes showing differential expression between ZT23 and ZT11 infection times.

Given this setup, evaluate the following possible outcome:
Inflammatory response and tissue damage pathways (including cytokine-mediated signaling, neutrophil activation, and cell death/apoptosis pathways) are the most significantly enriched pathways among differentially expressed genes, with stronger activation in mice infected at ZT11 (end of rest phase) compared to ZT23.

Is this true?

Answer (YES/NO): NO